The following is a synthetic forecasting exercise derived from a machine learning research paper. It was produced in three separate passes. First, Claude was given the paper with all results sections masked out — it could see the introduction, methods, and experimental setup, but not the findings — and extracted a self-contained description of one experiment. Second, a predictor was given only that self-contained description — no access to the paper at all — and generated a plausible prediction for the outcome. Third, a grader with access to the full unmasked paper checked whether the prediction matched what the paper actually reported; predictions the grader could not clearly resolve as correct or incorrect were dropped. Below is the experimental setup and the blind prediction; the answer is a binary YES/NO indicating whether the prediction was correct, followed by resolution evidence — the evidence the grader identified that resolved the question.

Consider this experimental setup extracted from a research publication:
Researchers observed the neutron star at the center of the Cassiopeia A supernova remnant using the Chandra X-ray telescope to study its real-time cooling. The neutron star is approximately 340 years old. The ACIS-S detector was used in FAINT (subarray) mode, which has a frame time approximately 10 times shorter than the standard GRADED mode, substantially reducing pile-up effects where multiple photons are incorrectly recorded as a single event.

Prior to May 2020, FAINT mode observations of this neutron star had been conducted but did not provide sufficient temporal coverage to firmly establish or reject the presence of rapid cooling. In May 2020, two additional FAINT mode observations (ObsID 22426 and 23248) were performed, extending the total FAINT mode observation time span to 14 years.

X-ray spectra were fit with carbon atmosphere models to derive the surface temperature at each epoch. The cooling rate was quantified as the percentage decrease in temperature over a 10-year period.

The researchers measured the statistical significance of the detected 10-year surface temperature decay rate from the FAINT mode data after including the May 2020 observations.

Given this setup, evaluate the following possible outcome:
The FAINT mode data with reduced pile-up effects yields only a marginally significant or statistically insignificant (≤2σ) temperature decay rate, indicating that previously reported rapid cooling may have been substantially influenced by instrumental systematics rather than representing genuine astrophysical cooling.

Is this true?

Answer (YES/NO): NO